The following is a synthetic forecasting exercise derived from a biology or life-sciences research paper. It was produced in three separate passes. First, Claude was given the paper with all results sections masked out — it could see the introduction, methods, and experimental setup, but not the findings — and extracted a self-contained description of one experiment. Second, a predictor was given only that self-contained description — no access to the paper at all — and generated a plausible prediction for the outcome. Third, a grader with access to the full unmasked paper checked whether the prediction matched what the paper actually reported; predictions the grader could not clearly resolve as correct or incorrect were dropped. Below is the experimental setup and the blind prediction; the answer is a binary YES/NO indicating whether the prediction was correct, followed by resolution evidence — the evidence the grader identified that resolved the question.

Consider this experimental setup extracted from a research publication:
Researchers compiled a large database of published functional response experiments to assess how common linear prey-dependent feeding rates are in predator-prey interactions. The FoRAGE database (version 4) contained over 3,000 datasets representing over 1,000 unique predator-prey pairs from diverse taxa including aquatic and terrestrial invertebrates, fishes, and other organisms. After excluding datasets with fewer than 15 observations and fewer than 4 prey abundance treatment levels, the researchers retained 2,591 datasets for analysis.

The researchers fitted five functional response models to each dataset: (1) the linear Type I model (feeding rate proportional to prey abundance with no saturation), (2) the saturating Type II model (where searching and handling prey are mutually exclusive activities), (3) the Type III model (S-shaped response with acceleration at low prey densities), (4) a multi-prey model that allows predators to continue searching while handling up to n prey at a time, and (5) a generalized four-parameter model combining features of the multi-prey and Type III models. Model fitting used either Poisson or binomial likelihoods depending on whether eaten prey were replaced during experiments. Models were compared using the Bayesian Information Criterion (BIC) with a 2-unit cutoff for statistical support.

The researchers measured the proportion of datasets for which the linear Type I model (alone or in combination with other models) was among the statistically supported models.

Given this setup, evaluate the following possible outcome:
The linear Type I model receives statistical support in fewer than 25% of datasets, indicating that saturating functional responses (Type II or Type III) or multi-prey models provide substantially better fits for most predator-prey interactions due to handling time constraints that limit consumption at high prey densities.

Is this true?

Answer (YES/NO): NO